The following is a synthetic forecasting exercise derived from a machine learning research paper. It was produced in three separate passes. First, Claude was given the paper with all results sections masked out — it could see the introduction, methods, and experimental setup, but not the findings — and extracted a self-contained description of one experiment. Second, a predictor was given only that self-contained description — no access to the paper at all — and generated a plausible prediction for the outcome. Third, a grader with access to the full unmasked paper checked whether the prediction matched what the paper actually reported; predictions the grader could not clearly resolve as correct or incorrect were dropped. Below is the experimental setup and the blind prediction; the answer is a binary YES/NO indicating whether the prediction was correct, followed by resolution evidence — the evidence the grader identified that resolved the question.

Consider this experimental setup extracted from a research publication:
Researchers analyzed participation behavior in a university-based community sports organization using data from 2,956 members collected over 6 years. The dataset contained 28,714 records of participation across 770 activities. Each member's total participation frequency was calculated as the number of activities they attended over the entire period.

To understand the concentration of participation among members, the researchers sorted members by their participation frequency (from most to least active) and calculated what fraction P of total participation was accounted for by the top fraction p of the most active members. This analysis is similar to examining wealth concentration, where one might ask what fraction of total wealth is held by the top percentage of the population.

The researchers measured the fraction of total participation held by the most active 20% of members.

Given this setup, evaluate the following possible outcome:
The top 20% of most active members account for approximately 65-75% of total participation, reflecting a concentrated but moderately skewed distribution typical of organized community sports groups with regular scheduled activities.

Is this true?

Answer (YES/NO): NO